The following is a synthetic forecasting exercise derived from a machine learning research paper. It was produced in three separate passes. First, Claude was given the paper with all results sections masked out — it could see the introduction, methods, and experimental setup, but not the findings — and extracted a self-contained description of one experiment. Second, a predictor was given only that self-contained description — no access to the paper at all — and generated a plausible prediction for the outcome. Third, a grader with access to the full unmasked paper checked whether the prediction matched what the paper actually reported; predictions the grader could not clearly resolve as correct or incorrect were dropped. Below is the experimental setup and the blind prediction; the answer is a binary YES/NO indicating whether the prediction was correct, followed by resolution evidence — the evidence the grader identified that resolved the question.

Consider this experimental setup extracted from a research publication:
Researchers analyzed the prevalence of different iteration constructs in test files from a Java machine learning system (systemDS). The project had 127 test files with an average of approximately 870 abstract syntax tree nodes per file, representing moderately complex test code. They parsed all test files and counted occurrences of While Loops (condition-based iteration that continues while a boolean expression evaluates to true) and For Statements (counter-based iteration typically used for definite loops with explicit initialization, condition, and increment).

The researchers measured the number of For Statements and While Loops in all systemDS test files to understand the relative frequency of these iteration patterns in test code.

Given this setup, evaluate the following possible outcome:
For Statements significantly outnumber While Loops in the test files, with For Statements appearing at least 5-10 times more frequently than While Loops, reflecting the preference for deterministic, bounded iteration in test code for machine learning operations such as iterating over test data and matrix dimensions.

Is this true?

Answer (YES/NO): YES